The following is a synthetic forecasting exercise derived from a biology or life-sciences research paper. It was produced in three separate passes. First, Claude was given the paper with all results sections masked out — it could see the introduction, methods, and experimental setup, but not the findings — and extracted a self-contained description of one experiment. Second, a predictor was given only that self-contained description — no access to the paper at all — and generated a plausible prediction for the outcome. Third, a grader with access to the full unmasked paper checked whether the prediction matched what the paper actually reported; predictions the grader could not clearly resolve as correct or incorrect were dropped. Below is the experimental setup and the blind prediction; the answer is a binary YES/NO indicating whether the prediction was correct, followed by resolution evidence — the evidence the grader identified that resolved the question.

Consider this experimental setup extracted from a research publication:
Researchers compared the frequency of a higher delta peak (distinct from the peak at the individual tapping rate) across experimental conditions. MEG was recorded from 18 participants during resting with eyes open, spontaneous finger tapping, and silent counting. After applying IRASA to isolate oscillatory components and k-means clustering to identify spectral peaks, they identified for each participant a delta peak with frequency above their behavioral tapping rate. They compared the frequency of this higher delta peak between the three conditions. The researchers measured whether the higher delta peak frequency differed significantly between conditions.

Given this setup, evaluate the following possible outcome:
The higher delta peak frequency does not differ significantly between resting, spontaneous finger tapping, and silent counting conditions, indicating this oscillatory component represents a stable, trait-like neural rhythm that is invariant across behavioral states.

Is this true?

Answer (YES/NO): NO